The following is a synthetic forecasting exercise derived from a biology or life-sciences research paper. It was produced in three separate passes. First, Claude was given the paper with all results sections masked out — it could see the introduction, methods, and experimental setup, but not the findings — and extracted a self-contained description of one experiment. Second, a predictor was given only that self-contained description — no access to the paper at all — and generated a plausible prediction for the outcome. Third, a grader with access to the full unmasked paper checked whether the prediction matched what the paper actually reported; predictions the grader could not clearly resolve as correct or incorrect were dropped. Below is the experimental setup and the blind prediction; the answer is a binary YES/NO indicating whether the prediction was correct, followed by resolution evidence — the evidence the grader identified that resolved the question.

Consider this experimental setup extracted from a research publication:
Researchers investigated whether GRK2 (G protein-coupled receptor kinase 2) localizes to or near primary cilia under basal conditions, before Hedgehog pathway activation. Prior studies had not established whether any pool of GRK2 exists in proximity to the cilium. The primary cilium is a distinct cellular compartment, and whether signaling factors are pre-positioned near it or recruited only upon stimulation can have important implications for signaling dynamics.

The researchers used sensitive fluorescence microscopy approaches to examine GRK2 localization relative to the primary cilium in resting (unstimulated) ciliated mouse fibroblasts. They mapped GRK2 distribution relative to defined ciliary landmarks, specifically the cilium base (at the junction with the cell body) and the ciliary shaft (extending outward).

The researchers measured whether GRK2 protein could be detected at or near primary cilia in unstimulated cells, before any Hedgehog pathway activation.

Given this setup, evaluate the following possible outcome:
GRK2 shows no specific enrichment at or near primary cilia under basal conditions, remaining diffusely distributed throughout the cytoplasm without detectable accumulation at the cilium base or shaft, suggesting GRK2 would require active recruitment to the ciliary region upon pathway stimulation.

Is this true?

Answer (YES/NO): NO